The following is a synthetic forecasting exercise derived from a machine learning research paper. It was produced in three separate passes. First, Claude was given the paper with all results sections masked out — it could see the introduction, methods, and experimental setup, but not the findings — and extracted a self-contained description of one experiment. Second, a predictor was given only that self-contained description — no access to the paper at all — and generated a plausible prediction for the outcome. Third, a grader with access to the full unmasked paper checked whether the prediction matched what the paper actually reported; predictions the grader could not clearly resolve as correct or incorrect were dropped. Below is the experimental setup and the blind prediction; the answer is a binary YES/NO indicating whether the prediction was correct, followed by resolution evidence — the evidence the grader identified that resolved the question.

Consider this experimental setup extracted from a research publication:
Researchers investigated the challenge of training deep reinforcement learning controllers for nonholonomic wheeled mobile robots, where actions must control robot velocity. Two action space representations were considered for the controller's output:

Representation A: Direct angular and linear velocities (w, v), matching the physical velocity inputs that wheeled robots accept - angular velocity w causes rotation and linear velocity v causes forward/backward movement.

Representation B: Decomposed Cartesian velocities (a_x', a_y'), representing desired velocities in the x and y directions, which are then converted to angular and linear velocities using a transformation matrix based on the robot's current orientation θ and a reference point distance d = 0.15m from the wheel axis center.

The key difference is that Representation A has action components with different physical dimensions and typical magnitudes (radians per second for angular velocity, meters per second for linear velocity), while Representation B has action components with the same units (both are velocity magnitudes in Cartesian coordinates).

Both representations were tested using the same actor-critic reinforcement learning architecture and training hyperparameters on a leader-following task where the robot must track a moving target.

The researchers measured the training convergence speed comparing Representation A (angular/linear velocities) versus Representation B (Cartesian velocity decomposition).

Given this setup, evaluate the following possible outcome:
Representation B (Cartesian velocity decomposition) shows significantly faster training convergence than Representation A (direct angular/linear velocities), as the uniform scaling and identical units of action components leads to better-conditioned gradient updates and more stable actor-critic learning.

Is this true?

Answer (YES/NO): YES